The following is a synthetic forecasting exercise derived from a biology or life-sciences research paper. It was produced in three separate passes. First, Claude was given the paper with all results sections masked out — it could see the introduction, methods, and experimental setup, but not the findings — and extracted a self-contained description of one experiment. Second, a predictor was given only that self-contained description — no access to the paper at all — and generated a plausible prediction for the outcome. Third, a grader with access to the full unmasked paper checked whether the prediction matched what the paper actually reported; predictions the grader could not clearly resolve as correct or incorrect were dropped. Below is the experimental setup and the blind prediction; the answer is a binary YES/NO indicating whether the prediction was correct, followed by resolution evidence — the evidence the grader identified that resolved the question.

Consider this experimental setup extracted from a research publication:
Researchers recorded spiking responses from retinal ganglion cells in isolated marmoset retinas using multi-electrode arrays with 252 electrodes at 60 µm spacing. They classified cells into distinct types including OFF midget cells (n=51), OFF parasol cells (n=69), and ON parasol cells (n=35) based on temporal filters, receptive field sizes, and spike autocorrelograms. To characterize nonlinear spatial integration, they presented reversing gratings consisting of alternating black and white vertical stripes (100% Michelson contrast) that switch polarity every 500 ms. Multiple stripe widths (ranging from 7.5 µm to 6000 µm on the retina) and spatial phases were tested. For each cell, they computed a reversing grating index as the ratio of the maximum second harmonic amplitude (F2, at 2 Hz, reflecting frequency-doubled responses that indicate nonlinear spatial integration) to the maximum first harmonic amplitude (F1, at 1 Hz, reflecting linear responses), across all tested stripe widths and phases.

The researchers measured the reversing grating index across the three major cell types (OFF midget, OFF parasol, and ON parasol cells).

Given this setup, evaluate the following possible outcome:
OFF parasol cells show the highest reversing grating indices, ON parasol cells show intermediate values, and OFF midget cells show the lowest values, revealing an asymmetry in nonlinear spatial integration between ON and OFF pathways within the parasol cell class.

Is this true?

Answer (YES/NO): NO